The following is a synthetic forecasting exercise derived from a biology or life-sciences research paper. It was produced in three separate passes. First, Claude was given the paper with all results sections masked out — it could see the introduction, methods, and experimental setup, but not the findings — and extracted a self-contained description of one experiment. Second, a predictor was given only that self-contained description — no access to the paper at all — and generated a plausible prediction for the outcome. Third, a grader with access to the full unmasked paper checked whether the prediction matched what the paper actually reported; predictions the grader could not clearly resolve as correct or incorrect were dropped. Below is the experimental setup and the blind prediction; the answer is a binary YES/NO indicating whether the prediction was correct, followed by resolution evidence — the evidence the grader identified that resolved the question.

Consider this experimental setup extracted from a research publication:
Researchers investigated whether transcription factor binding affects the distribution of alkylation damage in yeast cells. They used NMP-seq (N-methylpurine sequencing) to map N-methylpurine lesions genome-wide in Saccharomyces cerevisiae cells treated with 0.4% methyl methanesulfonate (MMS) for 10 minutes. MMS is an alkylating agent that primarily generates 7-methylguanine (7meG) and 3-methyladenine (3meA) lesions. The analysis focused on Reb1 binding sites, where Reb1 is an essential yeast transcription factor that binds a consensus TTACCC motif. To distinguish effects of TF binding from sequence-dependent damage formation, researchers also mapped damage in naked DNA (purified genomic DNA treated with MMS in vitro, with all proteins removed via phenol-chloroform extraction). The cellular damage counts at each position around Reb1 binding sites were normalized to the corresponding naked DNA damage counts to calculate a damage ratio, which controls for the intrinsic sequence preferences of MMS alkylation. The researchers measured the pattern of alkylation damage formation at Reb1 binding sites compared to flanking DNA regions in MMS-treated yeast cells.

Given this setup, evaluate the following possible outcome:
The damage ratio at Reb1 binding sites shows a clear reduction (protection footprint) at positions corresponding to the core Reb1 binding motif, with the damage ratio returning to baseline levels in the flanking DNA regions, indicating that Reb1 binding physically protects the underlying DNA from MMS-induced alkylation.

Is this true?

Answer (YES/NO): YES